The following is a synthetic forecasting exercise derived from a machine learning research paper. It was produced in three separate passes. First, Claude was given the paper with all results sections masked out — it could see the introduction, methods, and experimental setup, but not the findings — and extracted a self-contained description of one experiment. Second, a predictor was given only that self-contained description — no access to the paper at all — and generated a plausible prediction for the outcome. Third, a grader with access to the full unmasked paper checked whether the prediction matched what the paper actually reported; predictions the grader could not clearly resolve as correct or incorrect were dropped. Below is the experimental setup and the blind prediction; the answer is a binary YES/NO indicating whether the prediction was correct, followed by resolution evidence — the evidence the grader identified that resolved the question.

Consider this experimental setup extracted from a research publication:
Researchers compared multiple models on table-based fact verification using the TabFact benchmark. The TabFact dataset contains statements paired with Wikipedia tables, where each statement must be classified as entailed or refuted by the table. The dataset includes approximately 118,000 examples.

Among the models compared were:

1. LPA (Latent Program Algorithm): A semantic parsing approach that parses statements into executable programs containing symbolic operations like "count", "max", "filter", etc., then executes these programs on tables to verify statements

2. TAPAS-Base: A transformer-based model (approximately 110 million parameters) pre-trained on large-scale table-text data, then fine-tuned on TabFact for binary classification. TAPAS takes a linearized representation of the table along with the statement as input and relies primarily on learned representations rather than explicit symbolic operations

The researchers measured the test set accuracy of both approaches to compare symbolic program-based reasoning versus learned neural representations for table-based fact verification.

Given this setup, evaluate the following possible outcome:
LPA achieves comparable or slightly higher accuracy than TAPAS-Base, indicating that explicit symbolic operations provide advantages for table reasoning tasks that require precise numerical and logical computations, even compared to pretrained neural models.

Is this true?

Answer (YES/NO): NO